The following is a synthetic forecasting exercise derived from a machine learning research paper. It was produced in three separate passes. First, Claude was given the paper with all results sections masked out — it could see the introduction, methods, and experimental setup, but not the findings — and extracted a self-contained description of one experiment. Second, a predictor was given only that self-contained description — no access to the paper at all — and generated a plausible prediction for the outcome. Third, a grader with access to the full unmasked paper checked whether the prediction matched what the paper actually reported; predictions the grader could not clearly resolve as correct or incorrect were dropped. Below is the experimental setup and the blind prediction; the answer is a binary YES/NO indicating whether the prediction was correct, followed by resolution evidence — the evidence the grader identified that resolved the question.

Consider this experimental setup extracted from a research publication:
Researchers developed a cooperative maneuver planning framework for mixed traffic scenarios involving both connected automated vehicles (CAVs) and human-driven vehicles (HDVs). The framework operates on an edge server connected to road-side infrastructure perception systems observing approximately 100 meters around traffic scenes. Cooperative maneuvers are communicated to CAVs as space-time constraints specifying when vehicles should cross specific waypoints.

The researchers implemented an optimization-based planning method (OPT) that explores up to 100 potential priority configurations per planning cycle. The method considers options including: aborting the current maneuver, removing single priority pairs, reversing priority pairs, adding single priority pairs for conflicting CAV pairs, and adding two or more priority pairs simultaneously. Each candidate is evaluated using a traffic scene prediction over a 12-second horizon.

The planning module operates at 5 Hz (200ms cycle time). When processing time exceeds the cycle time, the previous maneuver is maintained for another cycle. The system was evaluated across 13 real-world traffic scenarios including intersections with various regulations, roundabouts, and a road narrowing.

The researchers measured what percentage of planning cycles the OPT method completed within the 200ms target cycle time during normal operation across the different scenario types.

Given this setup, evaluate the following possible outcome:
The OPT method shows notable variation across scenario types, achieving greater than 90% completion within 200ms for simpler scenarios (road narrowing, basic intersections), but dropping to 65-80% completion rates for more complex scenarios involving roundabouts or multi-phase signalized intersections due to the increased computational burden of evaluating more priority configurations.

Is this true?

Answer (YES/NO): NO